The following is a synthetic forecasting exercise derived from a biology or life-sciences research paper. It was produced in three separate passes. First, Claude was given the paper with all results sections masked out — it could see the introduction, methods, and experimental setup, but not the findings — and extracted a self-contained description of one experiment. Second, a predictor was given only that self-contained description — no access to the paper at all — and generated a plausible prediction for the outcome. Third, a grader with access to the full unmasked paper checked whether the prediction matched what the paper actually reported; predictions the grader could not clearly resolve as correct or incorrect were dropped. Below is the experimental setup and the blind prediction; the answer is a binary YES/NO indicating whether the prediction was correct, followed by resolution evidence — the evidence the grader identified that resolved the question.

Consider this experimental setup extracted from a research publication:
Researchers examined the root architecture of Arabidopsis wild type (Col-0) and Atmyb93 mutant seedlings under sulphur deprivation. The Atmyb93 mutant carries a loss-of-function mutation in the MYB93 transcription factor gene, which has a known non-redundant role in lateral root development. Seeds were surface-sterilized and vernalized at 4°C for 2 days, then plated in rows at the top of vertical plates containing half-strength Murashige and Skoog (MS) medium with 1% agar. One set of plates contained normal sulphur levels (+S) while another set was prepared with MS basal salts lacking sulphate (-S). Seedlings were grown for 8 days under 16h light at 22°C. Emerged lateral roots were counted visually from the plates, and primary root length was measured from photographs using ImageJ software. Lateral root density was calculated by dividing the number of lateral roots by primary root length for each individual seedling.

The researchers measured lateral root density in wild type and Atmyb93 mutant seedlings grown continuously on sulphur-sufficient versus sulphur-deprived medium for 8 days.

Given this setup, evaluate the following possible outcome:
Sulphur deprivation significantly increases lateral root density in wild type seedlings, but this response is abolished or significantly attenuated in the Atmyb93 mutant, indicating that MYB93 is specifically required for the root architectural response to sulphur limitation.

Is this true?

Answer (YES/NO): NO